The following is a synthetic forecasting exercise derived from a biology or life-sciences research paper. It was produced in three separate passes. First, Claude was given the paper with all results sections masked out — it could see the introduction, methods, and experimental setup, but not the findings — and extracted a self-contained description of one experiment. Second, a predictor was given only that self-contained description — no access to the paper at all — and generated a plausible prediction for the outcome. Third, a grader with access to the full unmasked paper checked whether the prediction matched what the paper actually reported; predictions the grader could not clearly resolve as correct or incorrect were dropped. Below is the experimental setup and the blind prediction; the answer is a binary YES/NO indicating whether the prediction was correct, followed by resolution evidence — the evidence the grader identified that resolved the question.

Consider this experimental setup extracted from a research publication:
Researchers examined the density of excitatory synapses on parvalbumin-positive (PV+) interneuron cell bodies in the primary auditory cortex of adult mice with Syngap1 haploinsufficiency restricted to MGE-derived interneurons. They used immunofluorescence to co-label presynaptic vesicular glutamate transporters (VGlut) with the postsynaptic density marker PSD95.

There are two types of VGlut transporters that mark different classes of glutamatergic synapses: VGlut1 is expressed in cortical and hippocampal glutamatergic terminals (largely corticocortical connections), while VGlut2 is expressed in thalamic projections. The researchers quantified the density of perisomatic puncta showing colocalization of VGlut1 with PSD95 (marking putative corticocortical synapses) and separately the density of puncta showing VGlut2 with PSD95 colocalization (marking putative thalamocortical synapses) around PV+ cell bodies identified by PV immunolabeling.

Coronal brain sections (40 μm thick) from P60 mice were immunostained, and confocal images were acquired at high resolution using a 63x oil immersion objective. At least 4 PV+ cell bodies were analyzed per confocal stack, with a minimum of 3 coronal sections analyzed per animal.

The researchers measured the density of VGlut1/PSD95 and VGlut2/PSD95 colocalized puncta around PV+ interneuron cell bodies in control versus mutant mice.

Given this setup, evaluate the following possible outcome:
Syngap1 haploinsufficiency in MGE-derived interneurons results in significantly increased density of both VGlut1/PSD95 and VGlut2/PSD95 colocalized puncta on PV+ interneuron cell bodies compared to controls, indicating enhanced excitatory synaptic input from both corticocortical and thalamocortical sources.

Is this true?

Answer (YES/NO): NO